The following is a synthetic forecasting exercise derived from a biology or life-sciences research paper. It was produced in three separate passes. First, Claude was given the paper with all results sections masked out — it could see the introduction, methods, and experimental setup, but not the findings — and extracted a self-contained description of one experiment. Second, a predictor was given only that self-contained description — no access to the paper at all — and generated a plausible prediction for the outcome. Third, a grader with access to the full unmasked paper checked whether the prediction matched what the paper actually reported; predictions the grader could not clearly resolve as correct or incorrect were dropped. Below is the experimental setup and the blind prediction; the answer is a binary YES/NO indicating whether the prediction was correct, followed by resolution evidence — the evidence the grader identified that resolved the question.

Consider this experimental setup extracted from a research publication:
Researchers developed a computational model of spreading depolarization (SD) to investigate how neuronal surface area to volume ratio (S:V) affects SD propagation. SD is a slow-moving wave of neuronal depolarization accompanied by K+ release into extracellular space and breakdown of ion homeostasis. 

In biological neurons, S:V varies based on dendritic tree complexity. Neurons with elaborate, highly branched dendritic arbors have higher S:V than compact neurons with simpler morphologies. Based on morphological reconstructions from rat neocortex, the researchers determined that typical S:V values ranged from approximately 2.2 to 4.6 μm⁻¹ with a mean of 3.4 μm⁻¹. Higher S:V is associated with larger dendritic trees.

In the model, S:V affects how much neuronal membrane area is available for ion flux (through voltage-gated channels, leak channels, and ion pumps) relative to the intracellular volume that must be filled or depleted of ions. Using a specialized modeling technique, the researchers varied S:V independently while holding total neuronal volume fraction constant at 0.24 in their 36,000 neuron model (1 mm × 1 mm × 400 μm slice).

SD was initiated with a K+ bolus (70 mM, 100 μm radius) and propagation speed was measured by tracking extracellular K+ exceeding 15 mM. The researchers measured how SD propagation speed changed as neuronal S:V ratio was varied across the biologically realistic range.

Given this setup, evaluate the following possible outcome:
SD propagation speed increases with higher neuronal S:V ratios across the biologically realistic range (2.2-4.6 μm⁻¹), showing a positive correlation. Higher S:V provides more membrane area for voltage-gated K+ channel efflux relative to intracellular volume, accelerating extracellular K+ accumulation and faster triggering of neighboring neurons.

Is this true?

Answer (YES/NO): YES